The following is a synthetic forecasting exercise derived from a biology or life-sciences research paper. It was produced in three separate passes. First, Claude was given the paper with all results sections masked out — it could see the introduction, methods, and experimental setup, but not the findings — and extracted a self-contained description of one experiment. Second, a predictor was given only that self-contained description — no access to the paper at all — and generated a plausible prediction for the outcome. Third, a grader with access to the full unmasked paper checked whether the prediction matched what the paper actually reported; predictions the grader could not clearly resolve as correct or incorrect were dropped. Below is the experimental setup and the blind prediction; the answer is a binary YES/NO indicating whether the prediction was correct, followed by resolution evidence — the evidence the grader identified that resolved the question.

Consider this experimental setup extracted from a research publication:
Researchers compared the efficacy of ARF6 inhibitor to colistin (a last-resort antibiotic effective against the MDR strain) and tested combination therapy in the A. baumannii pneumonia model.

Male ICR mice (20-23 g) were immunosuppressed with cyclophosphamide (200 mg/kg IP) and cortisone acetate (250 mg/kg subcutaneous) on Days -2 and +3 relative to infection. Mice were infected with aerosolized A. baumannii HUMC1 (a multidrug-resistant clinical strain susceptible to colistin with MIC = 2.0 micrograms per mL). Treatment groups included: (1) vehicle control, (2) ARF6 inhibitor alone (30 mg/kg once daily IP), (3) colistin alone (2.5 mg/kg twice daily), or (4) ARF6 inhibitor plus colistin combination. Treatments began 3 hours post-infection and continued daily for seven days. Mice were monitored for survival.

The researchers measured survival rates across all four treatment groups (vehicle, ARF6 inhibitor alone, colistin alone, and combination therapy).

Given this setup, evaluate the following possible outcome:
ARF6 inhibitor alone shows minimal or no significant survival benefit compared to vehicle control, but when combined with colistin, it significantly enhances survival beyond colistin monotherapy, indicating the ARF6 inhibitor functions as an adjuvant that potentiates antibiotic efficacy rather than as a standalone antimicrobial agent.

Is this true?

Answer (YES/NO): NO